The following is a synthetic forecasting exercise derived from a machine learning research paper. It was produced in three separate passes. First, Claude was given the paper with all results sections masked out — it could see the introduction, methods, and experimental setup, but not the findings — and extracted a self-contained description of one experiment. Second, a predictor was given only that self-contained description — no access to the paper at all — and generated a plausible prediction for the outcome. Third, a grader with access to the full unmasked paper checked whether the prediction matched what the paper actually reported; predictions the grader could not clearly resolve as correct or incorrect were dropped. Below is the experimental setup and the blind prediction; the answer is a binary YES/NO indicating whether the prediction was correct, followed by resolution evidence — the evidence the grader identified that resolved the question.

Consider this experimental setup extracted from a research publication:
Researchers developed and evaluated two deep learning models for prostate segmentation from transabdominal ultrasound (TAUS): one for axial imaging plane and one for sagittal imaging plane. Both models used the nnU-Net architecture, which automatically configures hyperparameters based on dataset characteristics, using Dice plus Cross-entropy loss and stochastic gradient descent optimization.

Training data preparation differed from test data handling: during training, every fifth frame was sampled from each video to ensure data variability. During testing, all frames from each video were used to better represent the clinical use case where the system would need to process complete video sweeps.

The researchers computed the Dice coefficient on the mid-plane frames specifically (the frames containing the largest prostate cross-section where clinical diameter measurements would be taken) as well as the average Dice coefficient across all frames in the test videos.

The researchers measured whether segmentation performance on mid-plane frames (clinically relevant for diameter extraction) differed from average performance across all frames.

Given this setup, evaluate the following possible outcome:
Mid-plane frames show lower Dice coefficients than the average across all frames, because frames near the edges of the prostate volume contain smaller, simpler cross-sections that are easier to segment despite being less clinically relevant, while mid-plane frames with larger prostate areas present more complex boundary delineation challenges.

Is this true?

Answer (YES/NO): NO